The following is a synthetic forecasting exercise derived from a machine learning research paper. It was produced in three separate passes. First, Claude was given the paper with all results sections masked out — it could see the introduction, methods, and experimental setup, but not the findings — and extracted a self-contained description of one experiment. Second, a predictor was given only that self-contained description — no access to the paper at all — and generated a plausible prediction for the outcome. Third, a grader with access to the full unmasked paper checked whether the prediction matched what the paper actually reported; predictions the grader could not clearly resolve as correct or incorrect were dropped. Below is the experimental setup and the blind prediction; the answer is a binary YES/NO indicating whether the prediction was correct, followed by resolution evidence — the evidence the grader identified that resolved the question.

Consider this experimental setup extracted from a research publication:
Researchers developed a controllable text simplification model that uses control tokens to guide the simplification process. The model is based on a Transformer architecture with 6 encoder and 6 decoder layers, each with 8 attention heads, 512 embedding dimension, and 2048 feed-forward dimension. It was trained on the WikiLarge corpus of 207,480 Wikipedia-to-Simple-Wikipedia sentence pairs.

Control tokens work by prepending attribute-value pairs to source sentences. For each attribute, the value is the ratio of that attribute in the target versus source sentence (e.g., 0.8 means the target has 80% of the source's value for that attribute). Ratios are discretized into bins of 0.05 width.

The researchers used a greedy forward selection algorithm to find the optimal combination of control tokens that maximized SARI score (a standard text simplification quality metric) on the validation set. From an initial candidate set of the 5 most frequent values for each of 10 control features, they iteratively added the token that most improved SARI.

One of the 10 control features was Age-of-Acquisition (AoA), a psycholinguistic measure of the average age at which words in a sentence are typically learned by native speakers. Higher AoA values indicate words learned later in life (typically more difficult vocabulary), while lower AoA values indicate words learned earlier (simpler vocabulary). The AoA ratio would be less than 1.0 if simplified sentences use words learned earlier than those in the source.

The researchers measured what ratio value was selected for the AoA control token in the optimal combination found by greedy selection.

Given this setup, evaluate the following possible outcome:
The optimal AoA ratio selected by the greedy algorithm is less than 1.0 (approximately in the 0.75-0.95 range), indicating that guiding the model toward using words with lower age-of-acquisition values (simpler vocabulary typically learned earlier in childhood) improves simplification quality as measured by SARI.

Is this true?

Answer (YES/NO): NO